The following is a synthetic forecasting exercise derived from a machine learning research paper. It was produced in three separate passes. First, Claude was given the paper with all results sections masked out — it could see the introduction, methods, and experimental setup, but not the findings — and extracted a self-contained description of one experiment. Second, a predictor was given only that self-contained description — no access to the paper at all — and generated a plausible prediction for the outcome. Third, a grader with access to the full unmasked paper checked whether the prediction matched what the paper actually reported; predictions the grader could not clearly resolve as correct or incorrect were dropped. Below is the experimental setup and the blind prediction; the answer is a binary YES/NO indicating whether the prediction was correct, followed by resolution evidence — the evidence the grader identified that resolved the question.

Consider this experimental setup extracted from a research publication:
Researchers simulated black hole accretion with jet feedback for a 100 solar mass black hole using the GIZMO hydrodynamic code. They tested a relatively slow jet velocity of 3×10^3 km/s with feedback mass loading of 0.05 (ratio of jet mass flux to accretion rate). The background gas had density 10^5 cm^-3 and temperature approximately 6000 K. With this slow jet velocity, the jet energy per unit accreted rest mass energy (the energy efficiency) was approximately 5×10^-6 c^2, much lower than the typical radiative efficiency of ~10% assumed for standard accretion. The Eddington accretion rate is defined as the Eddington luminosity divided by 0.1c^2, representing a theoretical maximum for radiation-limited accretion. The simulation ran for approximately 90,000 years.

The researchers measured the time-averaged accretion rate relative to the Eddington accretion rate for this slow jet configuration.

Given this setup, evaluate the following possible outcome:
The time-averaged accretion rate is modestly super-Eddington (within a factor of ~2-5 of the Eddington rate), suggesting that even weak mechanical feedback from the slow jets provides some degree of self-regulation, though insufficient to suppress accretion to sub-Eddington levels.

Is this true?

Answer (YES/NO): YES